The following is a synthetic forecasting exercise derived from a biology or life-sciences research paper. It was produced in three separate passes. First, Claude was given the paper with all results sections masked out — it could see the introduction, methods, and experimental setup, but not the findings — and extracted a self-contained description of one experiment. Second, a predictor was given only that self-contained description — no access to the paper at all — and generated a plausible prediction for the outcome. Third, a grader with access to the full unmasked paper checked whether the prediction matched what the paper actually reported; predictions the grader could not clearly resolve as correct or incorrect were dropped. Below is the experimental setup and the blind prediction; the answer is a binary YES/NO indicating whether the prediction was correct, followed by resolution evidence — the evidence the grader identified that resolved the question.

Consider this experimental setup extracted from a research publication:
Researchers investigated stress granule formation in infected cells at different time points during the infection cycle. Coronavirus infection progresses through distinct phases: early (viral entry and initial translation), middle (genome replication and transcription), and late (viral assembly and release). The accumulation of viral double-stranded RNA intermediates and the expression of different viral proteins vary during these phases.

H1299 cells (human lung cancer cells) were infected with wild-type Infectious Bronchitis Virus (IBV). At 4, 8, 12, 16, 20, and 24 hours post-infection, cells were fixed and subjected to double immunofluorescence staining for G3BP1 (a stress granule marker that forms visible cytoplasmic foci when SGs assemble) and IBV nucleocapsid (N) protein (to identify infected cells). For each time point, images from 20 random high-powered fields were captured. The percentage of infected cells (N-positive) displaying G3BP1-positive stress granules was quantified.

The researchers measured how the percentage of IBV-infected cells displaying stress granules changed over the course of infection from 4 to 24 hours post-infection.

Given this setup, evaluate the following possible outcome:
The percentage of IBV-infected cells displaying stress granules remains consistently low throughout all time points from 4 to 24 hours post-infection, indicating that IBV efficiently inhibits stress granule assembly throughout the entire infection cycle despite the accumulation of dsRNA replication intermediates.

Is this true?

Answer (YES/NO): NO